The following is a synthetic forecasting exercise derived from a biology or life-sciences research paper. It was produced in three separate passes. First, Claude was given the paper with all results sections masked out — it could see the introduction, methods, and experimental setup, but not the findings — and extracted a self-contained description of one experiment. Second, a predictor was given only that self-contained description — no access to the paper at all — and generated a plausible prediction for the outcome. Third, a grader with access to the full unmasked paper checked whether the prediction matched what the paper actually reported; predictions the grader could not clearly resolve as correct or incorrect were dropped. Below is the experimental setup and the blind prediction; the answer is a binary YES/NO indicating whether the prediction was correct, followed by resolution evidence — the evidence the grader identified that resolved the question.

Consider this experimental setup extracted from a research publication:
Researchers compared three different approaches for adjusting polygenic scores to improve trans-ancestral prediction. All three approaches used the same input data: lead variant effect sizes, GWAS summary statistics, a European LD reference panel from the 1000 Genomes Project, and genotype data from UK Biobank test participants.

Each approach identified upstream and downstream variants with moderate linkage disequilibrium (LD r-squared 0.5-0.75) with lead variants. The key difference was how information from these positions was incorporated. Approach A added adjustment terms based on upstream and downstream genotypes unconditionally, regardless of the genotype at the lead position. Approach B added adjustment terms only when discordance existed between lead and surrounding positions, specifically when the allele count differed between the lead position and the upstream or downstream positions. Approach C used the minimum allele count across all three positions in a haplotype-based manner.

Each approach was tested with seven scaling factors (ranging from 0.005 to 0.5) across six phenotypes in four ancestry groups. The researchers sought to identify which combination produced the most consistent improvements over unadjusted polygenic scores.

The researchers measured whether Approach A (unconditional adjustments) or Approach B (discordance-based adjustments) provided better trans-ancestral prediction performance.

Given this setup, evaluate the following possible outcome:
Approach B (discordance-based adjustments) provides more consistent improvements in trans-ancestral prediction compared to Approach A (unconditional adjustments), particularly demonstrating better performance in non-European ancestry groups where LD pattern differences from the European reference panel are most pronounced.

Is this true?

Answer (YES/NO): YES